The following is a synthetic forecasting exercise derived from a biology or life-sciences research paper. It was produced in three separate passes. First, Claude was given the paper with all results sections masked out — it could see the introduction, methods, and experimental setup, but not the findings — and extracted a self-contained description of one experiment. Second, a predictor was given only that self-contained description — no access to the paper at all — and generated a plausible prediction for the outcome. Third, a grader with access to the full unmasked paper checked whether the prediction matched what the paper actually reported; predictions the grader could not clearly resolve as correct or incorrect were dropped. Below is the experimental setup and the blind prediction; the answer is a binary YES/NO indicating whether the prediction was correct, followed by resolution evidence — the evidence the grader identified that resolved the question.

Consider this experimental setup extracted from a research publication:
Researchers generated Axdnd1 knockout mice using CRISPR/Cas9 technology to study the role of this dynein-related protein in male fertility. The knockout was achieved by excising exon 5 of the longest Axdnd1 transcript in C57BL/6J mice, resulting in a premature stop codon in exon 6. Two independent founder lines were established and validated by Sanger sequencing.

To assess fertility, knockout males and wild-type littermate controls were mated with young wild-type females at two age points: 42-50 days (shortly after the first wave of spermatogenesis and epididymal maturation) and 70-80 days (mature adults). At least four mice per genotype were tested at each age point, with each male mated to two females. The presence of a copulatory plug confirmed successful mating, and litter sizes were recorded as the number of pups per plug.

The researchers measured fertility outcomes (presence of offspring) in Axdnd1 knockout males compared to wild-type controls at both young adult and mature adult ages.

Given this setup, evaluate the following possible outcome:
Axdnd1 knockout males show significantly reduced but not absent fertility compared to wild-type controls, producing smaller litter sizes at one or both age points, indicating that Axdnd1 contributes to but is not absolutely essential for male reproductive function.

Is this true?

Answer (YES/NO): NO